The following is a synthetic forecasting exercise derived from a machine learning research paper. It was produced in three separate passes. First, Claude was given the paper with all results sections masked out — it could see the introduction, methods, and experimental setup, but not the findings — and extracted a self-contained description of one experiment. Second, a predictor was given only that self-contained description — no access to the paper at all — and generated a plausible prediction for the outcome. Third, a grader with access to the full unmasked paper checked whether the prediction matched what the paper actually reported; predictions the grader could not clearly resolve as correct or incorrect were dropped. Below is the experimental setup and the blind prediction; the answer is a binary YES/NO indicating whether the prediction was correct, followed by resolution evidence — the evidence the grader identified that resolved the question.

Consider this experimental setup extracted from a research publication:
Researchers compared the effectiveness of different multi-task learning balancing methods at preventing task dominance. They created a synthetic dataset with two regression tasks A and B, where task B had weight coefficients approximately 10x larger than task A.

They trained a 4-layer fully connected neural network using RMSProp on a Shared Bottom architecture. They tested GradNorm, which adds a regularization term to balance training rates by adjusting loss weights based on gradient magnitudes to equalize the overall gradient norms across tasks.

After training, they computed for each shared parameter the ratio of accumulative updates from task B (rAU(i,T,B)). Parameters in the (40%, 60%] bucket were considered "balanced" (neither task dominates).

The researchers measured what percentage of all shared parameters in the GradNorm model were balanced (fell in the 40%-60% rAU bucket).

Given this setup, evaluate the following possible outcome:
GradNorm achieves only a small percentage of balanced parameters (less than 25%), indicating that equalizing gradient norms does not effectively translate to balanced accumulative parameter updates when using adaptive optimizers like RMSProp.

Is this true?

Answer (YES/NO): NO